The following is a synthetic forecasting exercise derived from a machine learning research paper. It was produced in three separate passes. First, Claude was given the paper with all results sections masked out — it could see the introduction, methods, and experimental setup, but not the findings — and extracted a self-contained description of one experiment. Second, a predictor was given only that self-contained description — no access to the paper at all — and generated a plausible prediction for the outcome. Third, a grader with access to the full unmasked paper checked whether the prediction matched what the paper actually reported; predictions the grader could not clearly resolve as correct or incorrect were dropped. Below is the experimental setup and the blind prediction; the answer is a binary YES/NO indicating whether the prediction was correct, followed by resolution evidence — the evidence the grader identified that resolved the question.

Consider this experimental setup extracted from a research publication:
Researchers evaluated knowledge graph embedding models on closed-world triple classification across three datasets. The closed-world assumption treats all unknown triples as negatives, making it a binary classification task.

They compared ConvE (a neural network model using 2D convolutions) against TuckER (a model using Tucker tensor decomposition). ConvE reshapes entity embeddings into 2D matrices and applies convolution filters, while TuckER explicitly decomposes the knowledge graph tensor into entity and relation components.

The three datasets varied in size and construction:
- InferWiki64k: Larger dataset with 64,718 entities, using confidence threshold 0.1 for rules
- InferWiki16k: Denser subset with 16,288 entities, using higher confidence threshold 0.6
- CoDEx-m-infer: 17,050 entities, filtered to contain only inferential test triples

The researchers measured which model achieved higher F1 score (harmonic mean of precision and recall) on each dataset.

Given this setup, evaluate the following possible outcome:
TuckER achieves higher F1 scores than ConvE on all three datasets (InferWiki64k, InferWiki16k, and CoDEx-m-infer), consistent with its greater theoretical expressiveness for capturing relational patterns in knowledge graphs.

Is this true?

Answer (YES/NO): NO